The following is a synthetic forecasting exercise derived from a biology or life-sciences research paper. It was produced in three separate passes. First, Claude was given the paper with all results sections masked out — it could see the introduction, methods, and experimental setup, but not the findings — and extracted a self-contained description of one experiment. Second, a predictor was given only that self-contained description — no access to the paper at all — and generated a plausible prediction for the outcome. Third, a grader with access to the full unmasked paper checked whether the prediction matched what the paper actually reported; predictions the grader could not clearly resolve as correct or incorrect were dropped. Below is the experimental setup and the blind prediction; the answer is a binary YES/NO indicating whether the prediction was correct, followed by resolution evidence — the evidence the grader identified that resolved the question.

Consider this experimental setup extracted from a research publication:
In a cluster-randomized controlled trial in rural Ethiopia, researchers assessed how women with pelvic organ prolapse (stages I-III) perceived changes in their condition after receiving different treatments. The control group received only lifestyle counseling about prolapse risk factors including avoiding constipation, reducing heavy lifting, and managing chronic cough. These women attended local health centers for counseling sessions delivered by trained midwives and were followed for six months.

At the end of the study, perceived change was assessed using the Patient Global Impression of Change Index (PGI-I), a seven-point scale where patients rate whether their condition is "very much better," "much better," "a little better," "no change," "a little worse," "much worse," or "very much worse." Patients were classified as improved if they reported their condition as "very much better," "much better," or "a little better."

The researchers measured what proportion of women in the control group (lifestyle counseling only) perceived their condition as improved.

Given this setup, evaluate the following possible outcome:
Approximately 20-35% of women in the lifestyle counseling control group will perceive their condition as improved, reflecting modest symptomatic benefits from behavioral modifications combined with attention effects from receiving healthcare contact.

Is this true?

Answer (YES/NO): NO